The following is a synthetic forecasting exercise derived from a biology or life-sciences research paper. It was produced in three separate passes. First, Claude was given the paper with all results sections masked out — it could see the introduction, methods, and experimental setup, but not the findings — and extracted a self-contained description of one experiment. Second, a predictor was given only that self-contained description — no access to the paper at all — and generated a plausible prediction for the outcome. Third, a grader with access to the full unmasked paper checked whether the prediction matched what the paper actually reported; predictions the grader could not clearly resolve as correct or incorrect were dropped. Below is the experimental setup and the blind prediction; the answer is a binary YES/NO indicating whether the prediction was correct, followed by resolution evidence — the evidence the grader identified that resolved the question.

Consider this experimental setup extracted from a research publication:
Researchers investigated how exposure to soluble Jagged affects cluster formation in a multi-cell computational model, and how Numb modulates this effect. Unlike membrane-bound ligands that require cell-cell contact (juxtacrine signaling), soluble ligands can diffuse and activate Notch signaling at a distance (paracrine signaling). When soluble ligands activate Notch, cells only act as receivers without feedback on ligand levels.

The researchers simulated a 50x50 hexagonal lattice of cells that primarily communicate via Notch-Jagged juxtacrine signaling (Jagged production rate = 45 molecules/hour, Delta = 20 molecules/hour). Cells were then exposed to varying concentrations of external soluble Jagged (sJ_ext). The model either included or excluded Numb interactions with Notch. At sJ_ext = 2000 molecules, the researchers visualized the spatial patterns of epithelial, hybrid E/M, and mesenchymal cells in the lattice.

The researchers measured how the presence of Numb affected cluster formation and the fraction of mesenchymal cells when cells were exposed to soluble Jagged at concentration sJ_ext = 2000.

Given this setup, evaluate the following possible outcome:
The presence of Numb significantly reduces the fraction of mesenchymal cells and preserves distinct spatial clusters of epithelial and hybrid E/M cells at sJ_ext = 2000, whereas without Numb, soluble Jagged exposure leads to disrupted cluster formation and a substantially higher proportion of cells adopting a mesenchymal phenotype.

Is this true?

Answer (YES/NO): NO